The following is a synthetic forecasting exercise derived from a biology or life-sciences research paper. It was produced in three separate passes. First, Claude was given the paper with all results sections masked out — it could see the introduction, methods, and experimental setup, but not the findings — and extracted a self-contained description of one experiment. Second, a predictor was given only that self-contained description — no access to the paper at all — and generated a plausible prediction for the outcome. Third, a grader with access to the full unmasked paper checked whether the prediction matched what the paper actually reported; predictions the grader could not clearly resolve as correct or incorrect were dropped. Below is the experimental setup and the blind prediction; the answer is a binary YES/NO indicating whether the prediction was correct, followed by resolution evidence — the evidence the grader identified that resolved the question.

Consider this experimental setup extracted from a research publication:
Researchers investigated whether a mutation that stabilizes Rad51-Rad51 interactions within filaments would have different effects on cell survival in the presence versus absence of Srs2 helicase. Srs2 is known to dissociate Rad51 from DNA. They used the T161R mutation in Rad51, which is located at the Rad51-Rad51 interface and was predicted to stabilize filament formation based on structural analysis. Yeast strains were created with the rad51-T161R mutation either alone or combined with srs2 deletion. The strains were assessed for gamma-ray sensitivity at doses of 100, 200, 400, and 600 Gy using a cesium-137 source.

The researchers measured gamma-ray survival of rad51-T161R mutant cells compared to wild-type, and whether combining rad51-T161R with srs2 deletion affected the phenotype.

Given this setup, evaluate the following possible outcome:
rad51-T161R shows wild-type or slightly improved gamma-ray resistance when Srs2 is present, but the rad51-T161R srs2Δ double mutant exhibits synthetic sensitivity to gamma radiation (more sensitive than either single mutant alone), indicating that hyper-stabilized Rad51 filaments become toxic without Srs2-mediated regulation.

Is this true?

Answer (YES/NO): NO